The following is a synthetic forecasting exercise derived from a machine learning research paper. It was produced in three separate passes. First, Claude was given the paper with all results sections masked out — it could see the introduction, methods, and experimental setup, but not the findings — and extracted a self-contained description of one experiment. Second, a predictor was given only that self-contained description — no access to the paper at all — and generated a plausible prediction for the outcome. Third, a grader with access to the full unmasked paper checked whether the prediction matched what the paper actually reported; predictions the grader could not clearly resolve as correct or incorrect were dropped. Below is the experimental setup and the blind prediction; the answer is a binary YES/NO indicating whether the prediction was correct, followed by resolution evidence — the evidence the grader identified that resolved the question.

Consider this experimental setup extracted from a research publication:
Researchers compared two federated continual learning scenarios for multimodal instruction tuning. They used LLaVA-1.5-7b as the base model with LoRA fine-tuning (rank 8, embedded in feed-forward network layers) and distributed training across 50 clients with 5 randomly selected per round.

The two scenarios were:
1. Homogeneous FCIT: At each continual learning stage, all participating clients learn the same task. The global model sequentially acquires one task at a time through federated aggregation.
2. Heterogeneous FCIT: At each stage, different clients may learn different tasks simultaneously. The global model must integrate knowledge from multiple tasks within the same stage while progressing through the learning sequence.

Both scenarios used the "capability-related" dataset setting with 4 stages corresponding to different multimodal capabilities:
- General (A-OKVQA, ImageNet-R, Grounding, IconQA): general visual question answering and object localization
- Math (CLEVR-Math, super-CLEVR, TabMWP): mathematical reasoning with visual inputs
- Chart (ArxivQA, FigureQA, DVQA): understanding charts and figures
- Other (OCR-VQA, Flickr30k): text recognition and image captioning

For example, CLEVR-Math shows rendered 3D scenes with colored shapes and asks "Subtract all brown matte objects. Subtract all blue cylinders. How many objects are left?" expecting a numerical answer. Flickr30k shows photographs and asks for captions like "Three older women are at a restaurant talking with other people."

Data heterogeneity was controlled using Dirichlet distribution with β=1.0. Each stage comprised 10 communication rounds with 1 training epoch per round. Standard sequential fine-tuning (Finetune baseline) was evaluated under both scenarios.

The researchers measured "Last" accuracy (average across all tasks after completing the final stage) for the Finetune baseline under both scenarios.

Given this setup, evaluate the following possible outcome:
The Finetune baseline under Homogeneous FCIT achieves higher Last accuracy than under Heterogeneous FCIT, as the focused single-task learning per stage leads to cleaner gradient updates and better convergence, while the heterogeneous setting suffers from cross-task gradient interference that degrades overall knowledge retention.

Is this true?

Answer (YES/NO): NO